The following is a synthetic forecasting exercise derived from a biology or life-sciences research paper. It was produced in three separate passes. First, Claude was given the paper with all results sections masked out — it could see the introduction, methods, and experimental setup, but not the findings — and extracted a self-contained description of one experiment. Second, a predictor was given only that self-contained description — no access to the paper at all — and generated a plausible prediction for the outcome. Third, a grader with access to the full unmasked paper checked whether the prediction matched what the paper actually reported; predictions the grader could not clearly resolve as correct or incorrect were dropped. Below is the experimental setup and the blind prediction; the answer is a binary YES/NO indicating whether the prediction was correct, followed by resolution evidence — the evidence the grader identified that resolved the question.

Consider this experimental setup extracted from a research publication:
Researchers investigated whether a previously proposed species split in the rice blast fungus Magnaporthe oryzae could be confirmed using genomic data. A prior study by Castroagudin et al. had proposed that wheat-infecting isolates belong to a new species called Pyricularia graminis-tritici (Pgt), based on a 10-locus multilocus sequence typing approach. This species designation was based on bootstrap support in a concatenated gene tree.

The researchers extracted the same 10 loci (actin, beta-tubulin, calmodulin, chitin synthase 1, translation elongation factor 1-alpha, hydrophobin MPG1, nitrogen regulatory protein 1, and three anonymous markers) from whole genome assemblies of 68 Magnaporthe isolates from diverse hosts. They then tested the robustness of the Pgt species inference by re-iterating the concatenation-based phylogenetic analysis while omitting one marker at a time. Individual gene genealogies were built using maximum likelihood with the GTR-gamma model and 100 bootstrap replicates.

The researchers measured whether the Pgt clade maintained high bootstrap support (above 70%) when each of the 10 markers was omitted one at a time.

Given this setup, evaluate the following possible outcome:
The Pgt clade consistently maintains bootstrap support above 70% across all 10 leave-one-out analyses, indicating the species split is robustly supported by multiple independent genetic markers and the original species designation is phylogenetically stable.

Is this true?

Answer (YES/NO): NO